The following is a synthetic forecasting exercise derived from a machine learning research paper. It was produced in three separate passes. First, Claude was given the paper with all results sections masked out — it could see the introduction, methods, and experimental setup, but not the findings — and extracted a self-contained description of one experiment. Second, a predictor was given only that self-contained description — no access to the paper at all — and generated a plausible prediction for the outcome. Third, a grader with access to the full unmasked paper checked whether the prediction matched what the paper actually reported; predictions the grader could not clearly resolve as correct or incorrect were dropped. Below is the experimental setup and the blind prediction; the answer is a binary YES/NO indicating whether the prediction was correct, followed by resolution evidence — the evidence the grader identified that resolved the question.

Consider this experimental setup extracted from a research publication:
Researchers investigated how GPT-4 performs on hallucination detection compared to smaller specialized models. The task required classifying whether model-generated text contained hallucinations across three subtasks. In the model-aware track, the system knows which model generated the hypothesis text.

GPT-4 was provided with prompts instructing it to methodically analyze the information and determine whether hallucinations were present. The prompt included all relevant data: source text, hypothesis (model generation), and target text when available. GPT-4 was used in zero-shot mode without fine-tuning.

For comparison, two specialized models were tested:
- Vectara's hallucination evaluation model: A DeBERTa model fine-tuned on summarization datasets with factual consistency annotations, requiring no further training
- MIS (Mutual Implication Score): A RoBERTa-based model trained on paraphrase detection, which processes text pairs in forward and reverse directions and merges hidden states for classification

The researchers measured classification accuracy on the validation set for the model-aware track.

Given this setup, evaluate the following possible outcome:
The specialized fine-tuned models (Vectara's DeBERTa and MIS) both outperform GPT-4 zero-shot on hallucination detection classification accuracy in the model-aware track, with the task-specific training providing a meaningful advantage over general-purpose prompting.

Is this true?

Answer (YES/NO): YES